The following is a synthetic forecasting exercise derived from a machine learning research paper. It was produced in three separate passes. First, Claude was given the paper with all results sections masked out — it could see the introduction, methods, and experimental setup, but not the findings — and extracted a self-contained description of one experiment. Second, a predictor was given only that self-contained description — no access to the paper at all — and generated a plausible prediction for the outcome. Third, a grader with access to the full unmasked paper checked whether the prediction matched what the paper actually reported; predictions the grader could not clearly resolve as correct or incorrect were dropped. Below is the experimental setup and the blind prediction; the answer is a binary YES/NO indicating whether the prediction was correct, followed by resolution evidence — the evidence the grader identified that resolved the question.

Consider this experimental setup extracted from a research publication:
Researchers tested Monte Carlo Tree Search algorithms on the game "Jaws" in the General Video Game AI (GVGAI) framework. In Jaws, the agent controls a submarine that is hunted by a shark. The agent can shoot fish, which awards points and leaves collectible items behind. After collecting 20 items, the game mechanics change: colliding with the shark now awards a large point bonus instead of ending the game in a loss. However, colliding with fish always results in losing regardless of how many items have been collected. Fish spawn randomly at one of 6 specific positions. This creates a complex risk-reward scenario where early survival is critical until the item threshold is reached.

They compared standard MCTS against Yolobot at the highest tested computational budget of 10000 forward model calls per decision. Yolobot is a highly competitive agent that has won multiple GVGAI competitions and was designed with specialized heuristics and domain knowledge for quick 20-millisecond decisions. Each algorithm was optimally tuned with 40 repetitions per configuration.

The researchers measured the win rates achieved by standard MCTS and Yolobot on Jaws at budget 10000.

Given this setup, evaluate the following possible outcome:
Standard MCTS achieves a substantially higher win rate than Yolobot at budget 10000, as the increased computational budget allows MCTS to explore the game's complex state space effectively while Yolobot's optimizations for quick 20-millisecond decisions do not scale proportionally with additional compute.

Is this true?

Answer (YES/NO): YES